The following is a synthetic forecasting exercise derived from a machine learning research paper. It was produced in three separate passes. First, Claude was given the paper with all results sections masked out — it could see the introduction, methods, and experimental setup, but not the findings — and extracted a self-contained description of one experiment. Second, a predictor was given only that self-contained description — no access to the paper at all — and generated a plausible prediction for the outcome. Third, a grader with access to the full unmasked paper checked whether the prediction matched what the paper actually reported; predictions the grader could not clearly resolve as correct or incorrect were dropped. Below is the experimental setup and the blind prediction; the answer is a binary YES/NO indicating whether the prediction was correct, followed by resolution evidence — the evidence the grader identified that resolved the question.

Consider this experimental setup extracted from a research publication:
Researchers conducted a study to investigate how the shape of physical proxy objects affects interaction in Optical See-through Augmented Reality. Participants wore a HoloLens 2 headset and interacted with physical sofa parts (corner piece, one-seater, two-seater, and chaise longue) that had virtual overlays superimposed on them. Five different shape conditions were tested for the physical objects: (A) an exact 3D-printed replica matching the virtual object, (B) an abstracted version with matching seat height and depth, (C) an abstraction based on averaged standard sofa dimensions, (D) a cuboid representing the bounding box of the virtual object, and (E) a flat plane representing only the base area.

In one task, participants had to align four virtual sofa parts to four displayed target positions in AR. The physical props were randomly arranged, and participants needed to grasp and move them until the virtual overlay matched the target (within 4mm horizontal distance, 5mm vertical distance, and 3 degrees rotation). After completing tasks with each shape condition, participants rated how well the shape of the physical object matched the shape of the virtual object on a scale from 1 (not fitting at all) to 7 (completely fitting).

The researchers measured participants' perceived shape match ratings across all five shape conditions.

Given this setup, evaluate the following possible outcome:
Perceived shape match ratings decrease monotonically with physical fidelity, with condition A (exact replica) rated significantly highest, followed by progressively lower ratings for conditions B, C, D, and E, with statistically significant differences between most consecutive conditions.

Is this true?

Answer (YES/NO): NO